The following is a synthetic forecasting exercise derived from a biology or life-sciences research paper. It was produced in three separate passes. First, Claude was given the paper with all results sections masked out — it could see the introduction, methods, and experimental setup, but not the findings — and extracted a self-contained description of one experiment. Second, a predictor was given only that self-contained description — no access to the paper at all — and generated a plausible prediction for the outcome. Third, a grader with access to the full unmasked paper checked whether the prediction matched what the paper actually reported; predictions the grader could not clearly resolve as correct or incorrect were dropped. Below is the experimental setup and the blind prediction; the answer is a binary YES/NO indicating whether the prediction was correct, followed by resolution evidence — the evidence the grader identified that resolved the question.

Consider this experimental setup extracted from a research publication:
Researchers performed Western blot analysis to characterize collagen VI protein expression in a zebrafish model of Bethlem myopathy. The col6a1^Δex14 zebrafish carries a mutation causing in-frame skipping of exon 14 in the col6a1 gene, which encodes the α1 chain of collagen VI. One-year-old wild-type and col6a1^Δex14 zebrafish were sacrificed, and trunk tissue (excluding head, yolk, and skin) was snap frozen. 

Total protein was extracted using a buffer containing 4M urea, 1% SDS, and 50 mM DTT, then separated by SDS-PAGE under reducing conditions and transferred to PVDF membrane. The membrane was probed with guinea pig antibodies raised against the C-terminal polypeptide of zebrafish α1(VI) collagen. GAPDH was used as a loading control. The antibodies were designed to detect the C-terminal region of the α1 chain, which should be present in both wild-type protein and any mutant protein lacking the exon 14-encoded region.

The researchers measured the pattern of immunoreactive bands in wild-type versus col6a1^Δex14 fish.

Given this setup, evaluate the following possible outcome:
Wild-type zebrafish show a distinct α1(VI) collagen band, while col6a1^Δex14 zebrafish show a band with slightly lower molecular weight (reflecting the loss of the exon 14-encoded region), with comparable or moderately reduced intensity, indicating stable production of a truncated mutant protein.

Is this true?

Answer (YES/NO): NO